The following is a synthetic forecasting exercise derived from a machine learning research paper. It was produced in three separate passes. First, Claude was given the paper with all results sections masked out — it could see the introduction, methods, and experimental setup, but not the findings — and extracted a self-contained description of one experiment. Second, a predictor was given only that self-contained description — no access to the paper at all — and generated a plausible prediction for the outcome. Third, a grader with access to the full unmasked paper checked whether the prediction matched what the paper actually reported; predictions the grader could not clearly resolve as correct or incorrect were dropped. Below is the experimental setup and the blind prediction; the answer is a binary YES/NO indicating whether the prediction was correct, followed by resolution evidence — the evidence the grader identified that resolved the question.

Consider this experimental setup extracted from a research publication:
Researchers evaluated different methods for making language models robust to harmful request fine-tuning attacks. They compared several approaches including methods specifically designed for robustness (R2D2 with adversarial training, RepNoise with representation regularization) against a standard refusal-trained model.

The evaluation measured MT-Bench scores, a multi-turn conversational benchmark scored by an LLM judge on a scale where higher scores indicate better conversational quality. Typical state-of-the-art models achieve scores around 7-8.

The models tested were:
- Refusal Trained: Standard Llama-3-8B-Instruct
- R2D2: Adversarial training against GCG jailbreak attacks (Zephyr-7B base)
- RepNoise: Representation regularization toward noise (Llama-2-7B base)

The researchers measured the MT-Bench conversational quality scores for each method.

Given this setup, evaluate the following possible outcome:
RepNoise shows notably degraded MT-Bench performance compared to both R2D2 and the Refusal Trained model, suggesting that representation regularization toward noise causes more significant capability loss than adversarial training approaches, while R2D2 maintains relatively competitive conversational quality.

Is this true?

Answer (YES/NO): NO